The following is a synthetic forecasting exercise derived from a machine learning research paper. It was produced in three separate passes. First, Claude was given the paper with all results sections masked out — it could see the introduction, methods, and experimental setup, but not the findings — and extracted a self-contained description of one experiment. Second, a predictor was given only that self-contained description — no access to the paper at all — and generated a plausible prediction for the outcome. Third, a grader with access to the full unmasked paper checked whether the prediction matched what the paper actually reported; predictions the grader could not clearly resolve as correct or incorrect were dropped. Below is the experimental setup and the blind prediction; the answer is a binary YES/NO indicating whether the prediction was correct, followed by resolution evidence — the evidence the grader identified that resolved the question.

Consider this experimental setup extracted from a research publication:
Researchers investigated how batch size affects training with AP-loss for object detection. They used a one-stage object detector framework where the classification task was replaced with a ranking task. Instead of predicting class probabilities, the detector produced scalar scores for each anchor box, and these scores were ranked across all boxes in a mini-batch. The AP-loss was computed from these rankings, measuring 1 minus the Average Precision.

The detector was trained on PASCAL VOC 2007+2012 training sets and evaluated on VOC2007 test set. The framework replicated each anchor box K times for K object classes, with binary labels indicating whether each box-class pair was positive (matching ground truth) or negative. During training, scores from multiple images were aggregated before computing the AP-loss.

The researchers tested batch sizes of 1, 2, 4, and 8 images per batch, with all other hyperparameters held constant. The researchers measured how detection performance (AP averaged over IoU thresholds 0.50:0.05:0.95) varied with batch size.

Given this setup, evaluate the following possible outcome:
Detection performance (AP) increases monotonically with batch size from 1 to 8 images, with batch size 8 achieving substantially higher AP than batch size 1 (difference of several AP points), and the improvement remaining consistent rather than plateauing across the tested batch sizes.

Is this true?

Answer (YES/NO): NO